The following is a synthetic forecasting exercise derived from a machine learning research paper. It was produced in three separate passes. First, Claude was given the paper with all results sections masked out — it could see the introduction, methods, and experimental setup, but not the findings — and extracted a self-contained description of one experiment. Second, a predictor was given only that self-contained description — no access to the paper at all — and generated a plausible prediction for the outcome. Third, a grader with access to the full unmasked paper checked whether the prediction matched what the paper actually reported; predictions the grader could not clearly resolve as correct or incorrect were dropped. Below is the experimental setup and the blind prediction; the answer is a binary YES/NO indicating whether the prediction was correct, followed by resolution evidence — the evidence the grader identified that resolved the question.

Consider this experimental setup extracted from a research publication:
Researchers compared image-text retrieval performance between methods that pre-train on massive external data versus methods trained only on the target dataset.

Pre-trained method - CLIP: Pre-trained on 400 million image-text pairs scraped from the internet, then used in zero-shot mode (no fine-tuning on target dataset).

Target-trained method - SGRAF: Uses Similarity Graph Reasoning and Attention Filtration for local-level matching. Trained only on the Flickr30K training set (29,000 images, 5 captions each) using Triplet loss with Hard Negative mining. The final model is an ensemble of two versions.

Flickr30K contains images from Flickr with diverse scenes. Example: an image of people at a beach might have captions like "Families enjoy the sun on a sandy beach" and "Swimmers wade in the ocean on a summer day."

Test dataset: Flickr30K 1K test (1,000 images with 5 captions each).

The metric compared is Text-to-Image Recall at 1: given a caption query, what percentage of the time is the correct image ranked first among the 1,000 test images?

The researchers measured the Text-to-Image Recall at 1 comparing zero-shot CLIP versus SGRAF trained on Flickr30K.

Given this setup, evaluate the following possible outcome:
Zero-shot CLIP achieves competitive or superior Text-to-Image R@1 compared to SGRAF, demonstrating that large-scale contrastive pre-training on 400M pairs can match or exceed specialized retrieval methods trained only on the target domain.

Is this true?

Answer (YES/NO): YES